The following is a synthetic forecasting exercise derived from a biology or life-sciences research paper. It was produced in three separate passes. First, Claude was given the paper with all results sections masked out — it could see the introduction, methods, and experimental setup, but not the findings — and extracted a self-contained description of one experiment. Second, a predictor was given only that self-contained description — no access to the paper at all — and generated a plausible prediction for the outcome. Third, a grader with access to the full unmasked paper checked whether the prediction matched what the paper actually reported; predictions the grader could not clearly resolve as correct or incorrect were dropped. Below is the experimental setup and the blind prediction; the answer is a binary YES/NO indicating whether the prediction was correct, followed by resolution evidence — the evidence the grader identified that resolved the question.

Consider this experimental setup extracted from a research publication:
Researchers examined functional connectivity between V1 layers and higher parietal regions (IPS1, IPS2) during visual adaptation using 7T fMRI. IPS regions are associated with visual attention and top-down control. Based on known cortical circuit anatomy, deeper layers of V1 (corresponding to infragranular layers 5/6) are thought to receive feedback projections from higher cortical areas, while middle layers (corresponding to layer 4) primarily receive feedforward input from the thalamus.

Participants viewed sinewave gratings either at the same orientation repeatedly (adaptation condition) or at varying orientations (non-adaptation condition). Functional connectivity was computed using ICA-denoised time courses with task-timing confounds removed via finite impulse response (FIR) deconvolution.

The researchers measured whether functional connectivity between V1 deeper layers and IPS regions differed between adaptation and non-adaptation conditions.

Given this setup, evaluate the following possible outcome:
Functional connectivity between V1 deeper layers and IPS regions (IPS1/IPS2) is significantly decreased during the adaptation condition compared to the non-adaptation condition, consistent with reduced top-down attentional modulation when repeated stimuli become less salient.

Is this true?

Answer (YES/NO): NO